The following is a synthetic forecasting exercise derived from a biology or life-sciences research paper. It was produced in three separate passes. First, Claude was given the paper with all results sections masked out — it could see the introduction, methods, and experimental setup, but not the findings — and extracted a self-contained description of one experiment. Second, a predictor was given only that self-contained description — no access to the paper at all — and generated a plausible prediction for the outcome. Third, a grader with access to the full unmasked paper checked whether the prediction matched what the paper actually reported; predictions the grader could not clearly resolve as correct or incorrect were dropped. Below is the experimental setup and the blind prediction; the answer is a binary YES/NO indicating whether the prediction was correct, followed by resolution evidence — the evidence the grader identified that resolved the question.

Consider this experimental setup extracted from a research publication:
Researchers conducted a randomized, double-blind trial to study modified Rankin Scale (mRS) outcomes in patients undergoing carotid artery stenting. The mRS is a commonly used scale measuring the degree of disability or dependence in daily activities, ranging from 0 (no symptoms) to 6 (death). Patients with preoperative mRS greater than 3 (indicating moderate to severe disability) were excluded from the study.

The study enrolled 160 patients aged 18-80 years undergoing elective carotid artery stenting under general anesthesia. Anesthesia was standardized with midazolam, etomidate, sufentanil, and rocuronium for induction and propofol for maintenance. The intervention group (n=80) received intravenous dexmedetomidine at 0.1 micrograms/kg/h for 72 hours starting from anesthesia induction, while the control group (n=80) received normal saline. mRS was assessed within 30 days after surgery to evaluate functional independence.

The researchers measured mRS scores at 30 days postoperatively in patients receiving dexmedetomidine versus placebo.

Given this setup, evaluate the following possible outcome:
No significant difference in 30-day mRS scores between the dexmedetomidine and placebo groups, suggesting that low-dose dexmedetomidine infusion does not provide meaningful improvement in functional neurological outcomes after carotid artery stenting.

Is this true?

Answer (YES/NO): YES